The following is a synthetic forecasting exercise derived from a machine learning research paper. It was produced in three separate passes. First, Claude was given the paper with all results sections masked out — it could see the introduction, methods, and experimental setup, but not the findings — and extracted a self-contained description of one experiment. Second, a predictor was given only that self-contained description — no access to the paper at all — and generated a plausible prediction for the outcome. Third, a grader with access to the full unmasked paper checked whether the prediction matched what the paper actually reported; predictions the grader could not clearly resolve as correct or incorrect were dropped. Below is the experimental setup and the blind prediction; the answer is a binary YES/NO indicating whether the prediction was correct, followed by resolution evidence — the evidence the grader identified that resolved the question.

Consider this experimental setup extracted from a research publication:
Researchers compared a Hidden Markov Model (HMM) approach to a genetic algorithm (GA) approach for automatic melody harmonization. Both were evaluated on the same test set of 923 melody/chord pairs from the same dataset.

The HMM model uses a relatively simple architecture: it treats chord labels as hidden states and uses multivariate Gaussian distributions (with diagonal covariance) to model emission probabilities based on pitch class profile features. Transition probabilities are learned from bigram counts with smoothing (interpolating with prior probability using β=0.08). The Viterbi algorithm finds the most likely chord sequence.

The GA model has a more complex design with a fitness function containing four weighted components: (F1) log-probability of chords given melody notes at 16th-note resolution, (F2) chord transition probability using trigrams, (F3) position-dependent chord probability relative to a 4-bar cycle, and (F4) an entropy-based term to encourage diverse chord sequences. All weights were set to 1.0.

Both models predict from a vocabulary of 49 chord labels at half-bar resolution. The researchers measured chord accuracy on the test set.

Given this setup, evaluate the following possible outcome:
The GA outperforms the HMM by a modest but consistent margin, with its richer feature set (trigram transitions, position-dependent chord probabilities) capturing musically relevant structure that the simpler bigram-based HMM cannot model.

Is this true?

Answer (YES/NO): NO